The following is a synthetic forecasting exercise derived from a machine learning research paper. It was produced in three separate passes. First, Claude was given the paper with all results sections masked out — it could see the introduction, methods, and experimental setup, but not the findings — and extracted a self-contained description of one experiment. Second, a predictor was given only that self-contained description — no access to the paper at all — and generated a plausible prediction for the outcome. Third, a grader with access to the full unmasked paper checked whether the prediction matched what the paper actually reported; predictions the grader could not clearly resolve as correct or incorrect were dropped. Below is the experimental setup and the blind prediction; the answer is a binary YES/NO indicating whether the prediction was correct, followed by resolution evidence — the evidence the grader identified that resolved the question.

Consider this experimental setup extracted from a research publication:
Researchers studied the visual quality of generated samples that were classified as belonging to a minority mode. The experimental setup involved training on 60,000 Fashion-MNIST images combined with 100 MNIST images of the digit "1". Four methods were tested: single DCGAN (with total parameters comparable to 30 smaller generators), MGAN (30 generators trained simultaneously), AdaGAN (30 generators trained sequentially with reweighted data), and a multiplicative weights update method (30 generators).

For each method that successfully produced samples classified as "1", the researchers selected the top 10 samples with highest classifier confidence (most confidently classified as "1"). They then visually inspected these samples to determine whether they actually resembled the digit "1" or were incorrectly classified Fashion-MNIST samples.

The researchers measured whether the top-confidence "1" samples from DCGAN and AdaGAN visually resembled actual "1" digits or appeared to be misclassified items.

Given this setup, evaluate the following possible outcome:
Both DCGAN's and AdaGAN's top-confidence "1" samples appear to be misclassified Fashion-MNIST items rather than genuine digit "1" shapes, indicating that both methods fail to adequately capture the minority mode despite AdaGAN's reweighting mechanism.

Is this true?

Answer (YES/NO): YES